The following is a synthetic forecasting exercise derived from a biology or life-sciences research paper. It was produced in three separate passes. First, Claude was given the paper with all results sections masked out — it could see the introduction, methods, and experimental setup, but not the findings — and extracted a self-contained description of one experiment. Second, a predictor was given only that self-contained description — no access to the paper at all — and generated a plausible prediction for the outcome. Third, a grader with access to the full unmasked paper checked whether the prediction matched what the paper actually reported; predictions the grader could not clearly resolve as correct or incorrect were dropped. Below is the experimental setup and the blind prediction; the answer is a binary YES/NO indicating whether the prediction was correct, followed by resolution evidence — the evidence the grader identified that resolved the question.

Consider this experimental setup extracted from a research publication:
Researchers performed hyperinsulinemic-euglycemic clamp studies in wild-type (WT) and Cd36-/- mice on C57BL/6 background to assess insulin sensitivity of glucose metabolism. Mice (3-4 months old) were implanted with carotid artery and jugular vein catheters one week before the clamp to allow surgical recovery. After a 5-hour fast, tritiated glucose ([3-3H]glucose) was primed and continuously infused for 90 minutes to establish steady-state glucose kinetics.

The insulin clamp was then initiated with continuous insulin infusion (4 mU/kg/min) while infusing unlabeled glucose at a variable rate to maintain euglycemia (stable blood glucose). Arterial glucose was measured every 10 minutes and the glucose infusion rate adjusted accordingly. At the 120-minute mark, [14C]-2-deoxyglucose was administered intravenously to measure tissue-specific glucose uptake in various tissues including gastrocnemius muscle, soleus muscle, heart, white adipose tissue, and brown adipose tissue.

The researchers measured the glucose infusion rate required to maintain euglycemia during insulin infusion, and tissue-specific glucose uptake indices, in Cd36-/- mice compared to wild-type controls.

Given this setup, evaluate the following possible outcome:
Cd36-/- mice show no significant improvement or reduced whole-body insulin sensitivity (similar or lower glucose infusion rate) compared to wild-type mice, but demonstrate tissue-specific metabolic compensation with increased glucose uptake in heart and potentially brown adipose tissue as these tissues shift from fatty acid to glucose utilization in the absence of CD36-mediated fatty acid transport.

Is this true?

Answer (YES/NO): NO